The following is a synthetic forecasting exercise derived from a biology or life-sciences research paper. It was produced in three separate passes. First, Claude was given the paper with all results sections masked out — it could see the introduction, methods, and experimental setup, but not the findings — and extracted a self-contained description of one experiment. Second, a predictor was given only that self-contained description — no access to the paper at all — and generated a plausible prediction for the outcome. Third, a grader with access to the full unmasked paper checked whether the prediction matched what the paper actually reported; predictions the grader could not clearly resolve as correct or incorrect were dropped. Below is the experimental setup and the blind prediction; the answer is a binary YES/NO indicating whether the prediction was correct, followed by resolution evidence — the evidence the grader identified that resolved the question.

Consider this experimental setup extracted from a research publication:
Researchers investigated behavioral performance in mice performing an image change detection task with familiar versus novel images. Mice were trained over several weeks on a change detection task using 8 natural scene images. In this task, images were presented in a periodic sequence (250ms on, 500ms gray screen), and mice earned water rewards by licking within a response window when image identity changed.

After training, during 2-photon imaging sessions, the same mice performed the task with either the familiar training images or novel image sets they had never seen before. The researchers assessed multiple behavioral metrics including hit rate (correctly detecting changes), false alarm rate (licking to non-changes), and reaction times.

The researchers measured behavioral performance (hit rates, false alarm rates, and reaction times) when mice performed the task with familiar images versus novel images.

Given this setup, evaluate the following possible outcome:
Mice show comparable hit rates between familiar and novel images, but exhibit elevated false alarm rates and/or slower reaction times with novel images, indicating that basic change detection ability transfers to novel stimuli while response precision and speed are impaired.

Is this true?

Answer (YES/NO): NO